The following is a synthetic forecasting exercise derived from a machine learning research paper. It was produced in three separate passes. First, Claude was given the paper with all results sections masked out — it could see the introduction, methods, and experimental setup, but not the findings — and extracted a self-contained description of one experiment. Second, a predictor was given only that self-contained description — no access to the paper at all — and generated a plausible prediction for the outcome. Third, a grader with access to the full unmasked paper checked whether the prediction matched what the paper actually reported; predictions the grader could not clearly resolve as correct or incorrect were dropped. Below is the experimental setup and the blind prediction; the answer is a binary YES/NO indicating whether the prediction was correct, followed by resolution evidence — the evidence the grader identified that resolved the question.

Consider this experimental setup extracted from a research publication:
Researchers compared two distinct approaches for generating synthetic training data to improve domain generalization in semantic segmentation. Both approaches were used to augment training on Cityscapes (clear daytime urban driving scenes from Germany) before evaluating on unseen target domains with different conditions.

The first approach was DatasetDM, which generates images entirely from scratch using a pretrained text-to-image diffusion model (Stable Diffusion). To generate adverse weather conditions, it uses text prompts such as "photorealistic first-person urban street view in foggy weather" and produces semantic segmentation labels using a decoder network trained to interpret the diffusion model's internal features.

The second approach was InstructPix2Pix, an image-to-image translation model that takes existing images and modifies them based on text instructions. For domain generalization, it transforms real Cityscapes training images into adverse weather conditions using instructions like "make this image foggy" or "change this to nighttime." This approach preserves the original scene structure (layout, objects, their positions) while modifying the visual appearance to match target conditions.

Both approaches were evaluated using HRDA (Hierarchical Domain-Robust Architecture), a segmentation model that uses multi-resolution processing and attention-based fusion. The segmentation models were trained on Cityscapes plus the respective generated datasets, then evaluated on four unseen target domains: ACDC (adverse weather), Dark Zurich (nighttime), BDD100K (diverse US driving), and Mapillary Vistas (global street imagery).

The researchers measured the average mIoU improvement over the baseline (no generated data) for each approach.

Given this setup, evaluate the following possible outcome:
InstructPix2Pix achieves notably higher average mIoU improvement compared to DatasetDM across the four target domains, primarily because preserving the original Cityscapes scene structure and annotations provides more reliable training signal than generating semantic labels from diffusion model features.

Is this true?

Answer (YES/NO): NO